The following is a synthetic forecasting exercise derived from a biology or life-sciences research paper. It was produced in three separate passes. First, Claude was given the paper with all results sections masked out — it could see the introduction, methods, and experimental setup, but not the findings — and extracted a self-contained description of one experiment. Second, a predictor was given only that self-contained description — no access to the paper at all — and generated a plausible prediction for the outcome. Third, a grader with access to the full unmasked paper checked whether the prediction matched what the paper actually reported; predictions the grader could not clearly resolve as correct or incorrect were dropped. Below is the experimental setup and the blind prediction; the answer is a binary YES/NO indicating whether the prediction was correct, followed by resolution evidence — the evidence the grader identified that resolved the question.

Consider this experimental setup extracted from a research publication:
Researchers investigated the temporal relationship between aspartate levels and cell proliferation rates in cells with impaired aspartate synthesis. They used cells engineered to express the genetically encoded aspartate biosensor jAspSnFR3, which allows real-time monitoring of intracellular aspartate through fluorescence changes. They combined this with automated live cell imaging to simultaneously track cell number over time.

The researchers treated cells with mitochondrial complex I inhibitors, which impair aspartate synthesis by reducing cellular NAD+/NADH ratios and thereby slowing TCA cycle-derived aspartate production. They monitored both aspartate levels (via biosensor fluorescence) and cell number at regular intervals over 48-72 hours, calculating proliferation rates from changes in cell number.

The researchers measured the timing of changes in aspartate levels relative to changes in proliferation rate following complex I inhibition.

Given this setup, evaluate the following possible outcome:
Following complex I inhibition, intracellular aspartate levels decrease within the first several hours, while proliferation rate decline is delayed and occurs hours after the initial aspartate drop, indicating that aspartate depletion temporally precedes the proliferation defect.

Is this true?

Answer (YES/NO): YES